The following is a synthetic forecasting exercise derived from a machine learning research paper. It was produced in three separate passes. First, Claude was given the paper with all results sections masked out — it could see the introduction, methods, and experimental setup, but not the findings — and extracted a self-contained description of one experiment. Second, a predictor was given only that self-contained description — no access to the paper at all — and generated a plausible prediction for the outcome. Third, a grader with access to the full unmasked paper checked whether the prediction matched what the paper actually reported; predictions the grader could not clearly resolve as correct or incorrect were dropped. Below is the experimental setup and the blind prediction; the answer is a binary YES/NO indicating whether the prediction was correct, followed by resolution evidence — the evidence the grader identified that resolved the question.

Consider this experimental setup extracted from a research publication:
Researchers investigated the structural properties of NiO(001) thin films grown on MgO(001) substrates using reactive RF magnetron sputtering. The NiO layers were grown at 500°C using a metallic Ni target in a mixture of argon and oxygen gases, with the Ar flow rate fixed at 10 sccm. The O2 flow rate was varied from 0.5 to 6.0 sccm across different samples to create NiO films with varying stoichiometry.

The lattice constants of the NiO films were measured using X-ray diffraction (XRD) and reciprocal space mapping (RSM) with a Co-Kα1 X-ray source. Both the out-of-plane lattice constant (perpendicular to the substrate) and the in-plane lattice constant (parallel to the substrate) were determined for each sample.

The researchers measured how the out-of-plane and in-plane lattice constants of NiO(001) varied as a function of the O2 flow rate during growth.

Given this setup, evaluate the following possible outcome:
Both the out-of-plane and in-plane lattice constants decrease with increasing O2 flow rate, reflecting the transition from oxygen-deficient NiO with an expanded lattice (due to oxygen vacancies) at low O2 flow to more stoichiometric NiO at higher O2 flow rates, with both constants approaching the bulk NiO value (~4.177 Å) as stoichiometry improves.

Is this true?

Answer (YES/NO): NO